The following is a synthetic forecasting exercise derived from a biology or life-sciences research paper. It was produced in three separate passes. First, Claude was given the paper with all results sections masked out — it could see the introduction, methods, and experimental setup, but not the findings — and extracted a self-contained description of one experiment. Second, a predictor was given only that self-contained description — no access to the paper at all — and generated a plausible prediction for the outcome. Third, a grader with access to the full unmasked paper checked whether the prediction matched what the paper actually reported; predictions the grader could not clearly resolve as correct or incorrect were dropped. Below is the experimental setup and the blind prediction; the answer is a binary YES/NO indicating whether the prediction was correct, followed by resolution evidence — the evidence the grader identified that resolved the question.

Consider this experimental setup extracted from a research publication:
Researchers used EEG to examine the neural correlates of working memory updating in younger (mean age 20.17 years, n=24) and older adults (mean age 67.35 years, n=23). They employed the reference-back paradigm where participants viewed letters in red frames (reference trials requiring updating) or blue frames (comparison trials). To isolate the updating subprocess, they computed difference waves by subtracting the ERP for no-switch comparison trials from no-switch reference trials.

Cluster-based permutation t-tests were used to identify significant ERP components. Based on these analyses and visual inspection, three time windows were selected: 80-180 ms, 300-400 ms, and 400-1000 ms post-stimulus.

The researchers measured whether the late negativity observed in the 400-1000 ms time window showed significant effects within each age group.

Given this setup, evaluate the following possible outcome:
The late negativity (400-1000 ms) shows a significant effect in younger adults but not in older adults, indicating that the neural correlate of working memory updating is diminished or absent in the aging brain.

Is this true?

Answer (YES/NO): YES